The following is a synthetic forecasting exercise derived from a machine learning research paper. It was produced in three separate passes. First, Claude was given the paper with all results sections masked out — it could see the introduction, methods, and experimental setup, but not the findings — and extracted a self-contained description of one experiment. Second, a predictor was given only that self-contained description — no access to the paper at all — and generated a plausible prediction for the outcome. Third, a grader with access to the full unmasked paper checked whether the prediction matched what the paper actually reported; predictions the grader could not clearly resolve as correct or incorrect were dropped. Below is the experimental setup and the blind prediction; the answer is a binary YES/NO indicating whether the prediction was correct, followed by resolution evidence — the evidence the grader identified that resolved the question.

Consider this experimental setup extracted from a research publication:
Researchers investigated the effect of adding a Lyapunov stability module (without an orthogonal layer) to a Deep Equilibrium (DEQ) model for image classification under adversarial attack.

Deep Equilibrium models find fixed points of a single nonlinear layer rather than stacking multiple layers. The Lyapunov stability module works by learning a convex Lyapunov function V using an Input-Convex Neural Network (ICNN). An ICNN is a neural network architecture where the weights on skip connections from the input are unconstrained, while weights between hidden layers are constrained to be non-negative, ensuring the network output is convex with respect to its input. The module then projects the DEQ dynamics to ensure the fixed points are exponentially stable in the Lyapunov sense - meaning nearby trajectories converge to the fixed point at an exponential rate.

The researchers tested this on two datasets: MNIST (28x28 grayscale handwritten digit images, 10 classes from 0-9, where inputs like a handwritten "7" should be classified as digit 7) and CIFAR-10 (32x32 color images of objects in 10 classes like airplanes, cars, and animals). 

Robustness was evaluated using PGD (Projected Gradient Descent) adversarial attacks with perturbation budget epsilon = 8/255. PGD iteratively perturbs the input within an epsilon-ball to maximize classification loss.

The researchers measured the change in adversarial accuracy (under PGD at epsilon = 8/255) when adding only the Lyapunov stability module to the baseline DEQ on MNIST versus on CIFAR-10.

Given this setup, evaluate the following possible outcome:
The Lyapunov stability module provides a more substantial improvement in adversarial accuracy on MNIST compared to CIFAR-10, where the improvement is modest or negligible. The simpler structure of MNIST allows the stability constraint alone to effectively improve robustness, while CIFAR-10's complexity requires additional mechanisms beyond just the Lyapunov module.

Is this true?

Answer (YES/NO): NO